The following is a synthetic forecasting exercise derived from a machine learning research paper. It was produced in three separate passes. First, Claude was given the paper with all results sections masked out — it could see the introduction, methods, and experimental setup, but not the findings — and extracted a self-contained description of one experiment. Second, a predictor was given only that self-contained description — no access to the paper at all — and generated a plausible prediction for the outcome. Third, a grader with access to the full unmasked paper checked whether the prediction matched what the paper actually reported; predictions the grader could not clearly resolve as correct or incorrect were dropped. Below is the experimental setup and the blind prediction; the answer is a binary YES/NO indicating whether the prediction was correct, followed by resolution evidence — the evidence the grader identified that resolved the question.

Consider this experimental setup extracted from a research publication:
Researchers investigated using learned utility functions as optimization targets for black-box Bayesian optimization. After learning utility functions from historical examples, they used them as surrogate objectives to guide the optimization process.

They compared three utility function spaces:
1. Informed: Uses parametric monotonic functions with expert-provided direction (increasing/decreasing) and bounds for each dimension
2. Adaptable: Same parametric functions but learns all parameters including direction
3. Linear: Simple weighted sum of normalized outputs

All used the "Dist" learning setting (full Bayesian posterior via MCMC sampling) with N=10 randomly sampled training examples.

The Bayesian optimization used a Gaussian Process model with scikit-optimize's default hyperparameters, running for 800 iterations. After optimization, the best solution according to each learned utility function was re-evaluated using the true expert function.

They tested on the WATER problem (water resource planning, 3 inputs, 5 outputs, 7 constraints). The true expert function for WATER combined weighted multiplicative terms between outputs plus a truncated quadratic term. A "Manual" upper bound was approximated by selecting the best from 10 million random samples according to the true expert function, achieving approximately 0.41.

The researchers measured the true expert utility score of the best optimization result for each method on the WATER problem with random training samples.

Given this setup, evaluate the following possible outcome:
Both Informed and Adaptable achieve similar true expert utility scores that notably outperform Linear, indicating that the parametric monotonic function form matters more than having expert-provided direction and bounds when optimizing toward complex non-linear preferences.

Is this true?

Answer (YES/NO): NO